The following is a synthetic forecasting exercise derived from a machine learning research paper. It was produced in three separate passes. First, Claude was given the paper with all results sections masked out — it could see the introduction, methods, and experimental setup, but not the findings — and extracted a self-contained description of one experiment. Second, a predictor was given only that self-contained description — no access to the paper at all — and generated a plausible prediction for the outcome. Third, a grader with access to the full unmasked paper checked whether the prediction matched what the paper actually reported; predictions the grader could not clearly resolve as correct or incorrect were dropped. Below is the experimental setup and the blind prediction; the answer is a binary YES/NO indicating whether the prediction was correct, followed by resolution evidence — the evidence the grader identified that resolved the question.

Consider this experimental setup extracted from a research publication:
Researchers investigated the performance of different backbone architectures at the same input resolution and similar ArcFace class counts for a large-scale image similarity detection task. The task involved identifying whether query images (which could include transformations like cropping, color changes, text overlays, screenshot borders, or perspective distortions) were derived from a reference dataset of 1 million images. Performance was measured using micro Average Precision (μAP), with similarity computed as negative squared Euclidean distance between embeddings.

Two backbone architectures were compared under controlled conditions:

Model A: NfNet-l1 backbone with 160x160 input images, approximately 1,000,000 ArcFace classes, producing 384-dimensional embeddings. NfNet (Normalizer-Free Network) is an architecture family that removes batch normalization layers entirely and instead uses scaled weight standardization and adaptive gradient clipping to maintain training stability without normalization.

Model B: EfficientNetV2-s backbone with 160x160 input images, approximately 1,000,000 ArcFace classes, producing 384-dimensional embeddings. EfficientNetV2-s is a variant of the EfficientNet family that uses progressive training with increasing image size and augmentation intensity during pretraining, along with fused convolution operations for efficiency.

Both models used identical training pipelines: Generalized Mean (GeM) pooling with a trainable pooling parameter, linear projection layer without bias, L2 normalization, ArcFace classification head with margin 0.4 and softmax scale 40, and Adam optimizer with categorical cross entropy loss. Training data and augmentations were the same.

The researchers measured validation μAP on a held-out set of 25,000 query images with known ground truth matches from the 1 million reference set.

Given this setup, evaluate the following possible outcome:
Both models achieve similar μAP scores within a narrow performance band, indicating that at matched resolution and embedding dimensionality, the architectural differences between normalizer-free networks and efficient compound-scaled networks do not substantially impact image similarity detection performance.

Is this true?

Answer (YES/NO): NO